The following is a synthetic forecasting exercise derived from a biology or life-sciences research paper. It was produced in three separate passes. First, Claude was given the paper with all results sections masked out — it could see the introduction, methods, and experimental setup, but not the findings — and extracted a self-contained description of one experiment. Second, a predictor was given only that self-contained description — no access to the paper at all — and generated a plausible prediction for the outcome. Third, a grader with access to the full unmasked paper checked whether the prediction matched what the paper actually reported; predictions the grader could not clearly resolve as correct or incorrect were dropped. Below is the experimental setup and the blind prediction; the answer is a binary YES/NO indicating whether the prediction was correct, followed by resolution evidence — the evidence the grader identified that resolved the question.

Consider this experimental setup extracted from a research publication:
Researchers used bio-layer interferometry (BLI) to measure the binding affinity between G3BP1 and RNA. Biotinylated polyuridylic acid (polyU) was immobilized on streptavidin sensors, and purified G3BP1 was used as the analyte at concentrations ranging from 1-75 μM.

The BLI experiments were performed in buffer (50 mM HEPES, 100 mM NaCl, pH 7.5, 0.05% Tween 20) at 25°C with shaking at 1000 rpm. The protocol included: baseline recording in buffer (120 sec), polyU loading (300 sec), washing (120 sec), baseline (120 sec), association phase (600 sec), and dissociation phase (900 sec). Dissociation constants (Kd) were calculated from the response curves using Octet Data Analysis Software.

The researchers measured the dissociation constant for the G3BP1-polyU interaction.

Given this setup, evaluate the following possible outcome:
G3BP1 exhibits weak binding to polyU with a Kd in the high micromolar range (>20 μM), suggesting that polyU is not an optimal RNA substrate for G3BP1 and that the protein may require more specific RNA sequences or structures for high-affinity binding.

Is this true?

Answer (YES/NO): NO